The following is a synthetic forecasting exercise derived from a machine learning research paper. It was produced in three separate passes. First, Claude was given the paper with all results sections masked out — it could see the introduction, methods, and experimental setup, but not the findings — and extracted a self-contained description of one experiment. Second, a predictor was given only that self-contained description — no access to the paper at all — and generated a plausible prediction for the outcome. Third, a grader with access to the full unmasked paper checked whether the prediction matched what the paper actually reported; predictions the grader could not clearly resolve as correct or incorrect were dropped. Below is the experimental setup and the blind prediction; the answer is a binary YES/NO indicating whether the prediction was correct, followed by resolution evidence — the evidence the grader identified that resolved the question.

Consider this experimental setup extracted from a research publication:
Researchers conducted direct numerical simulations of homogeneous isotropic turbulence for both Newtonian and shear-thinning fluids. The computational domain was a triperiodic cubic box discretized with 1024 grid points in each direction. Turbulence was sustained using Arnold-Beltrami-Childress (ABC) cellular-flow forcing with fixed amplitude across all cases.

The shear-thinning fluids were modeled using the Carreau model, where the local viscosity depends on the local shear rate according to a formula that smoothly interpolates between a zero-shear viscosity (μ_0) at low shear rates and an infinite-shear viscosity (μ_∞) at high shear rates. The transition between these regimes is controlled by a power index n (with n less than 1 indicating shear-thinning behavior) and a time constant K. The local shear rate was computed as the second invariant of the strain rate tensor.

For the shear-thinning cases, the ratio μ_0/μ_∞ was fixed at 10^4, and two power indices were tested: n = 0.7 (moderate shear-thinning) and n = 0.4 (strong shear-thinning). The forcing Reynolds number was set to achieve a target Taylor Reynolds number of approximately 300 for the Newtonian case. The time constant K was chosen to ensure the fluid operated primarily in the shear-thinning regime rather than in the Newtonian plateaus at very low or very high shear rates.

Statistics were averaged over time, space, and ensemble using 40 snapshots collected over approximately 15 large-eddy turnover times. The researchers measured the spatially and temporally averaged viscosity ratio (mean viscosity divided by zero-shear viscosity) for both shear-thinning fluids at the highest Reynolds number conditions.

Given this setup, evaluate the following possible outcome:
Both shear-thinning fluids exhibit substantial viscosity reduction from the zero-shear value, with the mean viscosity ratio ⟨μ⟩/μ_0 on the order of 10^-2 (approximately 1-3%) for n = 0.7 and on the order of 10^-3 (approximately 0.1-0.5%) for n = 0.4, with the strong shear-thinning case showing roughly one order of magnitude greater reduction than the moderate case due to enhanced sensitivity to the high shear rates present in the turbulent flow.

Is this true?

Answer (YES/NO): NO